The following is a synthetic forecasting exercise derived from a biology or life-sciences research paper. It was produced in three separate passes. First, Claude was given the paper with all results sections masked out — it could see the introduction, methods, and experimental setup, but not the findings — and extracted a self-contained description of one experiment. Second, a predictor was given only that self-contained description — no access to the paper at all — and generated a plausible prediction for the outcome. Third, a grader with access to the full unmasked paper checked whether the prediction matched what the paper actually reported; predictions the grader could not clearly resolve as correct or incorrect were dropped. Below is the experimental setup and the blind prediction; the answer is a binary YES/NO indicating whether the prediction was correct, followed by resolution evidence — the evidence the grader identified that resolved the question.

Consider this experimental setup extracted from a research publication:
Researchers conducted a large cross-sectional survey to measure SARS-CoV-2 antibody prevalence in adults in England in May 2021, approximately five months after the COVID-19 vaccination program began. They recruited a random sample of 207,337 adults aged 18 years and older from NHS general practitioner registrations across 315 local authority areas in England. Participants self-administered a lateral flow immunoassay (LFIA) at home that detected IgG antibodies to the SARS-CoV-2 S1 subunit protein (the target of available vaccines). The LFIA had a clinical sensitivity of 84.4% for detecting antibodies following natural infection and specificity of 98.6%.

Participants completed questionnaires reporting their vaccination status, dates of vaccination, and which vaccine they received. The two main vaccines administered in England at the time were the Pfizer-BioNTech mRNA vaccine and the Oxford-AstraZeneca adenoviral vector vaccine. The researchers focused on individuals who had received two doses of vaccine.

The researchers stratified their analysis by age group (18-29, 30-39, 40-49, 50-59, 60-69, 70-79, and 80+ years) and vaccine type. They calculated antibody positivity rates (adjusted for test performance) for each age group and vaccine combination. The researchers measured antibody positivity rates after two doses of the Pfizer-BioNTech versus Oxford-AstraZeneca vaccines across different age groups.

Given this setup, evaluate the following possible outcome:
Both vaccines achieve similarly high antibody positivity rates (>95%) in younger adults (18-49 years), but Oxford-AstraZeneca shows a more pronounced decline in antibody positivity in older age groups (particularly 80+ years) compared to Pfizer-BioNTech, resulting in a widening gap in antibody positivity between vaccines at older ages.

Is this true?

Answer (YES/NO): NO